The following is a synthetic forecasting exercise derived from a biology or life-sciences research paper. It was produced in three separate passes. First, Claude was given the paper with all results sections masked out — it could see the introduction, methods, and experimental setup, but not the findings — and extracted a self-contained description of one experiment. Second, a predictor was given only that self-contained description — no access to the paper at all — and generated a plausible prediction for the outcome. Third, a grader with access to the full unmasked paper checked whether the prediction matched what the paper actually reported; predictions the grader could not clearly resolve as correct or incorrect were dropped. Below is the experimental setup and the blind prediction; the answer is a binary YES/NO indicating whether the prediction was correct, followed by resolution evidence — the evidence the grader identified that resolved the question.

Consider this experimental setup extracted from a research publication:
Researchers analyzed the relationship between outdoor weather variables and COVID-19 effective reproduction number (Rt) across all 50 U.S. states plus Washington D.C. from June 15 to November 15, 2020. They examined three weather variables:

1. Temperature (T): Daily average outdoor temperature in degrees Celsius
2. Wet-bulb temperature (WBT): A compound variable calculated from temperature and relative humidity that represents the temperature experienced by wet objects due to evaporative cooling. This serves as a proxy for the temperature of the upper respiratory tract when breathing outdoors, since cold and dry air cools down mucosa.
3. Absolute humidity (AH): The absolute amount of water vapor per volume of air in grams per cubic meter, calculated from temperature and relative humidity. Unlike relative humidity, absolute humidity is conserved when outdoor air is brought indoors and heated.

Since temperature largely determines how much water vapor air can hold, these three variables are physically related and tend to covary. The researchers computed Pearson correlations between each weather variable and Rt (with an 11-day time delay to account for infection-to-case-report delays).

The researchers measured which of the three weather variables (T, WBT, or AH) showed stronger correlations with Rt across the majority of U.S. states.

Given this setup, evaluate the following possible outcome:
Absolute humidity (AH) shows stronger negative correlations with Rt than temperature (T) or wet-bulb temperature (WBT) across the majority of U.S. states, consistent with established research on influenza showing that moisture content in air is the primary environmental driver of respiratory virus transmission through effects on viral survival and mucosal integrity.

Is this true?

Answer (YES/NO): NO